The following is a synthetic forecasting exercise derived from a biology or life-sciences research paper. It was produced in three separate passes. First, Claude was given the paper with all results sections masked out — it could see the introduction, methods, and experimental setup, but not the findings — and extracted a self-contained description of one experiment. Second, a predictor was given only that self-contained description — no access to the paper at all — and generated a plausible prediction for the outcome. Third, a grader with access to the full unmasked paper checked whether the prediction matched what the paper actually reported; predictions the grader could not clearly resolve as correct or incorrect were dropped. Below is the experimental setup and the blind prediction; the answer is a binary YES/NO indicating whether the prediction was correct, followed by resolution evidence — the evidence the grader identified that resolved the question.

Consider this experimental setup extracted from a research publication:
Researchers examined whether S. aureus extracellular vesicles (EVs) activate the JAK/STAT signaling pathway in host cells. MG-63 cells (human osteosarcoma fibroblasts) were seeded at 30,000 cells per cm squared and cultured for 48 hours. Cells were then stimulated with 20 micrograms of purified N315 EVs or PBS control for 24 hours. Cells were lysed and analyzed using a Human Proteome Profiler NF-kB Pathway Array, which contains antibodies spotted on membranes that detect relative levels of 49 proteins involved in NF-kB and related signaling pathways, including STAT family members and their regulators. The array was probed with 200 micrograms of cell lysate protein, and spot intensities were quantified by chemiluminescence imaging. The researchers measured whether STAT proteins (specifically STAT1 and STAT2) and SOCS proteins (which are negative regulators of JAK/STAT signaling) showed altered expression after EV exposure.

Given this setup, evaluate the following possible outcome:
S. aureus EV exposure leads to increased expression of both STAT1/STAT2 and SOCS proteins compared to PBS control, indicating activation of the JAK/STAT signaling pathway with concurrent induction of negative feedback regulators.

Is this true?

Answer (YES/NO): NO